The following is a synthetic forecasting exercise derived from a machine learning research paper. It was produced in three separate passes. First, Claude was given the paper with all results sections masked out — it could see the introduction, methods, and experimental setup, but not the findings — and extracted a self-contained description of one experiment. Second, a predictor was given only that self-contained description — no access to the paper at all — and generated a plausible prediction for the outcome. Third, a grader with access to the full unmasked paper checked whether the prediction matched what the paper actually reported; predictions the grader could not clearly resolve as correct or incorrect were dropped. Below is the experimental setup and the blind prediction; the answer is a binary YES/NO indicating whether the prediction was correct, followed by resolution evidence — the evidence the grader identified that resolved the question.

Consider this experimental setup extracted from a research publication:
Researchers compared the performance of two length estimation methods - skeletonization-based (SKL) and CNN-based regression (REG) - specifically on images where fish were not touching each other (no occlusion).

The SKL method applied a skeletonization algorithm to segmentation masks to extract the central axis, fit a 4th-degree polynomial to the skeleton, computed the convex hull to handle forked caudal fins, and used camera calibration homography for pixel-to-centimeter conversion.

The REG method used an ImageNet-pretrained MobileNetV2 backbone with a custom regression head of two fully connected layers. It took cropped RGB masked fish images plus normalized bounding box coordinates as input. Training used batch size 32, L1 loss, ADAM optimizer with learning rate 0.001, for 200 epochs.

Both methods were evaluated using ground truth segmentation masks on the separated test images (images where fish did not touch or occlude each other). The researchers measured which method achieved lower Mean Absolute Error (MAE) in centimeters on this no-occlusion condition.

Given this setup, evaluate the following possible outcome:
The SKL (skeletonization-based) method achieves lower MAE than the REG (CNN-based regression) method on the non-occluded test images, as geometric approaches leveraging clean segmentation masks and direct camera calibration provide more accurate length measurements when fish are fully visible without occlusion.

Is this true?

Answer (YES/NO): YES